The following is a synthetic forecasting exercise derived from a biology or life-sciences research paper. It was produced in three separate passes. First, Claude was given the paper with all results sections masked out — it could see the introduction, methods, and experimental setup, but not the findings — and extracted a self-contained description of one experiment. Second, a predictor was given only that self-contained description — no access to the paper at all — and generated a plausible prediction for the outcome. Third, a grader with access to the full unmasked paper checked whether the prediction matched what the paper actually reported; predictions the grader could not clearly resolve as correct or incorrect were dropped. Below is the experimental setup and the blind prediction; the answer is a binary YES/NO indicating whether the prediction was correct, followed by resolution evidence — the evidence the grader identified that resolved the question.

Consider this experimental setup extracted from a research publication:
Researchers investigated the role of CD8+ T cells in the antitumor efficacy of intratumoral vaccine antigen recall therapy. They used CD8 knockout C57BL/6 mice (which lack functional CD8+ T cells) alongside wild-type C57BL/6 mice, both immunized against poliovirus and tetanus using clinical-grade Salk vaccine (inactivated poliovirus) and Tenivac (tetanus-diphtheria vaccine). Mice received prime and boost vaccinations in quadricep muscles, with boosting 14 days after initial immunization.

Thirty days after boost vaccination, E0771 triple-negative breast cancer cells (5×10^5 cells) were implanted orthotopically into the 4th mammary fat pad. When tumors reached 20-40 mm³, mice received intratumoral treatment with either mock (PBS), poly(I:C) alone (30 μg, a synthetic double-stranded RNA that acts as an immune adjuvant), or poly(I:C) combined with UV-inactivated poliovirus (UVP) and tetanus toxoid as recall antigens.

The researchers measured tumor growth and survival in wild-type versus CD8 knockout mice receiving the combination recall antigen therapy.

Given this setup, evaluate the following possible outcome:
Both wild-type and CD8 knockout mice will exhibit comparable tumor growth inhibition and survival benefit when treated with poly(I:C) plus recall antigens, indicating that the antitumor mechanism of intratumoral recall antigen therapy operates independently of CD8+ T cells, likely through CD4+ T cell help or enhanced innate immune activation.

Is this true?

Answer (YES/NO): NO